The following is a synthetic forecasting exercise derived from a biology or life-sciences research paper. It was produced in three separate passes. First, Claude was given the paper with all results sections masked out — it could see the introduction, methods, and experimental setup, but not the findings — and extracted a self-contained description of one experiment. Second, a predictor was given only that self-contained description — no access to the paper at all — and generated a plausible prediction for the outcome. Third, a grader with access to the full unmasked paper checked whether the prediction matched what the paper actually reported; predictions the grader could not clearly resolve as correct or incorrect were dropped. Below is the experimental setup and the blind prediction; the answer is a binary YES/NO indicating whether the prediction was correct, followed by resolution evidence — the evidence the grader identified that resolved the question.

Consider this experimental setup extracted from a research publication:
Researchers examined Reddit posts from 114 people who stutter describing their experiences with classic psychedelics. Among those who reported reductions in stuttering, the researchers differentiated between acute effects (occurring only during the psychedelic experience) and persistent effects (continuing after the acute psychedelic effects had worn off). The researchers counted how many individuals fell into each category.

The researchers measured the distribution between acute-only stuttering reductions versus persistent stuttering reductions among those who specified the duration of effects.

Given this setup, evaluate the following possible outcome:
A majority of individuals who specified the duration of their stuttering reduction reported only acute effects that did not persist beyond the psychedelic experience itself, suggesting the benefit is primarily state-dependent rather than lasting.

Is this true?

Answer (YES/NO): YES